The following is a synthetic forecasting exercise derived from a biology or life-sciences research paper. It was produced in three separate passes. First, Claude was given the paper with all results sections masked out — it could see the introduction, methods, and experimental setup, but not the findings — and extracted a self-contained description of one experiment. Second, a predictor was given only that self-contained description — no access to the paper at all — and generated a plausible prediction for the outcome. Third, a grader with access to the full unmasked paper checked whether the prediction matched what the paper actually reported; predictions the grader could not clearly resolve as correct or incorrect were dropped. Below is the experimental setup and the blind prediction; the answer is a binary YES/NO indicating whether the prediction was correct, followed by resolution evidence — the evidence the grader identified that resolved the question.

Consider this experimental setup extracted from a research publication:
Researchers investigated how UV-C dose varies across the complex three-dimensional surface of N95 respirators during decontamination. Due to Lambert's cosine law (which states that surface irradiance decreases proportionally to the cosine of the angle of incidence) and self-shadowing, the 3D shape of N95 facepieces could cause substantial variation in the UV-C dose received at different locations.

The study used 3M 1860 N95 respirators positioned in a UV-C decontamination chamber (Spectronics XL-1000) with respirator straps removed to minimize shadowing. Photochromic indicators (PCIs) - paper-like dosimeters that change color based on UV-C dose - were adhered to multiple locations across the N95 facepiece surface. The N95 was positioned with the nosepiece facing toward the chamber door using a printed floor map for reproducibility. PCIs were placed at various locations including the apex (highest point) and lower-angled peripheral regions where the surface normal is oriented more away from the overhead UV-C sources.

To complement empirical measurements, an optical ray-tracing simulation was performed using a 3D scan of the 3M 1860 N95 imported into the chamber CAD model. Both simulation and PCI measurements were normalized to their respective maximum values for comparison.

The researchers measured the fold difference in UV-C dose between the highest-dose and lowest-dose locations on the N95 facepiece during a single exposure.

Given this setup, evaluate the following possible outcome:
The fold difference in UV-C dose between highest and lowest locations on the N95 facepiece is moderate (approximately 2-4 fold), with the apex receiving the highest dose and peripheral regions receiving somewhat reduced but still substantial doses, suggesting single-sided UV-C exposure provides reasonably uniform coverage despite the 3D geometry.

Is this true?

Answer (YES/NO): NO